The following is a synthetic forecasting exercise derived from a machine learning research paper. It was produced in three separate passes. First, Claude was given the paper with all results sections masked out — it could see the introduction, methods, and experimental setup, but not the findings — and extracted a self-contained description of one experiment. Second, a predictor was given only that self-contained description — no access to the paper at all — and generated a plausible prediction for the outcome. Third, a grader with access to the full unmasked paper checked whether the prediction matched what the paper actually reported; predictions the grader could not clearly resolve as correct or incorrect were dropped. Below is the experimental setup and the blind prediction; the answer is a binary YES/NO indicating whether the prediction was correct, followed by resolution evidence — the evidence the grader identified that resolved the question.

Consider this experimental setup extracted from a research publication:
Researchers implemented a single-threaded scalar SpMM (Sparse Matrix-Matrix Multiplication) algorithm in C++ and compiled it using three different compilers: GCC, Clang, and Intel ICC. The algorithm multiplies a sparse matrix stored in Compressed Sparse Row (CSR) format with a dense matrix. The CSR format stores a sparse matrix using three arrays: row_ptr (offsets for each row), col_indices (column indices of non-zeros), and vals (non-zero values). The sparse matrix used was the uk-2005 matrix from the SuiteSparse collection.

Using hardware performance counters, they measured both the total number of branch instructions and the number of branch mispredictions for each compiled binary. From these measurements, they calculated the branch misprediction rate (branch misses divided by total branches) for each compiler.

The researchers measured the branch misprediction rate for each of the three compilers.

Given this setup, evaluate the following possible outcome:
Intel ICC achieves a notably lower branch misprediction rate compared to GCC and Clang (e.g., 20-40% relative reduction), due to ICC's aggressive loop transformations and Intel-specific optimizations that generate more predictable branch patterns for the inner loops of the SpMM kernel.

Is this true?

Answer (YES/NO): NO